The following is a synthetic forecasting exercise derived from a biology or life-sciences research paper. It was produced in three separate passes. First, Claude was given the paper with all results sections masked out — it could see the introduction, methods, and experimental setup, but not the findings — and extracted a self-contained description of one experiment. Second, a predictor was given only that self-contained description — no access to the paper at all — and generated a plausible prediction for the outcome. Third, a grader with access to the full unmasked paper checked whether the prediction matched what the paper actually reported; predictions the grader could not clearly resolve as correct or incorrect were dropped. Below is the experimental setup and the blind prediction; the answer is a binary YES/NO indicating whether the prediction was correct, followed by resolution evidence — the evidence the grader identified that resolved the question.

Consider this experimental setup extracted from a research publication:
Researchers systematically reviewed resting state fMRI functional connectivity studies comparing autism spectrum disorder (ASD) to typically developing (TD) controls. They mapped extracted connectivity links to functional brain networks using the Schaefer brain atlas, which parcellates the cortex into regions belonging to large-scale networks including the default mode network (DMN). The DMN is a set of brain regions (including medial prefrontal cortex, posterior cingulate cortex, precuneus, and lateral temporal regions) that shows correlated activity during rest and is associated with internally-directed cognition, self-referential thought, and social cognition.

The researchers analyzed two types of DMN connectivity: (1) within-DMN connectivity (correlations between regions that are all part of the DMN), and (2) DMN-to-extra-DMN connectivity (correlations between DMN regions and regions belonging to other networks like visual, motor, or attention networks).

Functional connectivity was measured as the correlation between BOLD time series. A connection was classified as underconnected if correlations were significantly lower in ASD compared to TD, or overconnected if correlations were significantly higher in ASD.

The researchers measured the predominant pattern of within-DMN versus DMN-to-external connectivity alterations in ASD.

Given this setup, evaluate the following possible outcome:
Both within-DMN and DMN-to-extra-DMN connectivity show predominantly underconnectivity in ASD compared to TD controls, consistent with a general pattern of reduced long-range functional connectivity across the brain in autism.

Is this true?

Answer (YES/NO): NO